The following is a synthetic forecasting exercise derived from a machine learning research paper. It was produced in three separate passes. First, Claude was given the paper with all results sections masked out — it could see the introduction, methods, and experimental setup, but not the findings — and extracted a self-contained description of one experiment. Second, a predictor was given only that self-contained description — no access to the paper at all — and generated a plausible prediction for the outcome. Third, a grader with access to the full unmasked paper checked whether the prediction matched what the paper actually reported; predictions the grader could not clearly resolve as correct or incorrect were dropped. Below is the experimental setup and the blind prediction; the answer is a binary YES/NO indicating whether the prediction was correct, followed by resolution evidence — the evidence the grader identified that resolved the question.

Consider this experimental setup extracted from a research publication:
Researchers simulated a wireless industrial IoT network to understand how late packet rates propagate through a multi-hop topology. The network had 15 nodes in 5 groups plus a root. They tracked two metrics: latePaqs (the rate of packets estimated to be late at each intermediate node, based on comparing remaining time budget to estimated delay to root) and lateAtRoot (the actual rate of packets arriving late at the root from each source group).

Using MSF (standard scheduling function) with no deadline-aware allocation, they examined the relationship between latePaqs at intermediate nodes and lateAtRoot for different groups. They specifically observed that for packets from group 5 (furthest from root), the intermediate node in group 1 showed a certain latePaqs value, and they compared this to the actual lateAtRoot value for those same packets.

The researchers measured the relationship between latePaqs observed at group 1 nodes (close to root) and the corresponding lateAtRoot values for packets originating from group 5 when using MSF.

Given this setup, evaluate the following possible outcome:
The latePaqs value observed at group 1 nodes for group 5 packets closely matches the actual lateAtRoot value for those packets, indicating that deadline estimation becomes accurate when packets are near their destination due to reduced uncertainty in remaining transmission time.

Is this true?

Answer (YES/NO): NO